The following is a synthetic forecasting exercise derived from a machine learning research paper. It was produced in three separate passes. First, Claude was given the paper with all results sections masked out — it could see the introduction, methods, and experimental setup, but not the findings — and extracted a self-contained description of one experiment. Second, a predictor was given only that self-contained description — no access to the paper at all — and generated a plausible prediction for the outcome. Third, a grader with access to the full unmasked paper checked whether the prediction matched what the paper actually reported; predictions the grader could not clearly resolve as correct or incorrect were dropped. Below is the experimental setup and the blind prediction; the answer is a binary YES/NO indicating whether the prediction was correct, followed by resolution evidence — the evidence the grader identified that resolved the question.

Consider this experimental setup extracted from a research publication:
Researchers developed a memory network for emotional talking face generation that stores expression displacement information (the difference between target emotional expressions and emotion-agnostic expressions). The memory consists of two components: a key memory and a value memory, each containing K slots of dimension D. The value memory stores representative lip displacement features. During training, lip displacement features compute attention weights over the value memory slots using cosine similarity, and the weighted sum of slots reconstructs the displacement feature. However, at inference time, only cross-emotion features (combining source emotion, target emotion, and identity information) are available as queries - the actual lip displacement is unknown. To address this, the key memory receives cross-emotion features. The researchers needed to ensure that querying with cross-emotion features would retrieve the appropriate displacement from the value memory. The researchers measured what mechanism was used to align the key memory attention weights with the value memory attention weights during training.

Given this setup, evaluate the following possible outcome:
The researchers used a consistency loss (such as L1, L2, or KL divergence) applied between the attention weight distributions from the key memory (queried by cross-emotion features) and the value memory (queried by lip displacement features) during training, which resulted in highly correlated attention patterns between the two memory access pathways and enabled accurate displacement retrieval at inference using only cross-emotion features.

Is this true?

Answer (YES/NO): YES